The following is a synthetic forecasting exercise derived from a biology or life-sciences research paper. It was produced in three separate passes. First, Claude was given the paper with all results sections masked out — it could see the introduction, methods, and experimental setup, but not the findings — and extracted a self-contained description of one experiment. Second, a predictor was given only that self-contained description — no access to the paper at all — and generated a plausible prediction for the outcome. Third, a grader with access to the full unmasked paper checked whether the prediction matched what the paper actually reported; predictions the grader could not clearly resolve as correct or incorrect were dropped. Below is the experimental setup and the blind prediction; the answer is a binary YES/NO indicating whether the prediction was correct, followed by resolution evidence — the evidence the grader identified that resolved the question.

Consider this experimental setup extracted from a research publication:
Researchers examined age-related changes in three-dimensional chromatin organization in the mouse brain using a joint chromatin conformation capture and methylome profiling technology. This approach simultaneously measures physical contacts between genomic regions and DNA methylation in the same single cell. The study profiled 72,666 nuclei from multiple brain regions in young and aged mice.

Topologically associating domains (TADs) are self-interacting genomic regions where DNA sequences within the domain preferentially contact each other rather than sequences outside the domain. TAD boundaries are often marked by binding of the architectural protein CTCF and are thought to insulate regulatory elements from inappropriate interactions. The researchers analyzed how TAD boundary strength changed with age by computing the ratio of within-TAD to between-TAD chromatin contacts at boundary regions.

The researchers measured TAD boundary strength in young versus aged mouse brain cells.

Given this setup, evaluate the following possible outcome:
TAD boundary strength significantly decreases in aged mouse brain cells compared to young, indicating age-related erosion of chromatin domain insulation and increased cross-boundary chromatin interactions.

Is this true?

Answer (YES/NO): NO